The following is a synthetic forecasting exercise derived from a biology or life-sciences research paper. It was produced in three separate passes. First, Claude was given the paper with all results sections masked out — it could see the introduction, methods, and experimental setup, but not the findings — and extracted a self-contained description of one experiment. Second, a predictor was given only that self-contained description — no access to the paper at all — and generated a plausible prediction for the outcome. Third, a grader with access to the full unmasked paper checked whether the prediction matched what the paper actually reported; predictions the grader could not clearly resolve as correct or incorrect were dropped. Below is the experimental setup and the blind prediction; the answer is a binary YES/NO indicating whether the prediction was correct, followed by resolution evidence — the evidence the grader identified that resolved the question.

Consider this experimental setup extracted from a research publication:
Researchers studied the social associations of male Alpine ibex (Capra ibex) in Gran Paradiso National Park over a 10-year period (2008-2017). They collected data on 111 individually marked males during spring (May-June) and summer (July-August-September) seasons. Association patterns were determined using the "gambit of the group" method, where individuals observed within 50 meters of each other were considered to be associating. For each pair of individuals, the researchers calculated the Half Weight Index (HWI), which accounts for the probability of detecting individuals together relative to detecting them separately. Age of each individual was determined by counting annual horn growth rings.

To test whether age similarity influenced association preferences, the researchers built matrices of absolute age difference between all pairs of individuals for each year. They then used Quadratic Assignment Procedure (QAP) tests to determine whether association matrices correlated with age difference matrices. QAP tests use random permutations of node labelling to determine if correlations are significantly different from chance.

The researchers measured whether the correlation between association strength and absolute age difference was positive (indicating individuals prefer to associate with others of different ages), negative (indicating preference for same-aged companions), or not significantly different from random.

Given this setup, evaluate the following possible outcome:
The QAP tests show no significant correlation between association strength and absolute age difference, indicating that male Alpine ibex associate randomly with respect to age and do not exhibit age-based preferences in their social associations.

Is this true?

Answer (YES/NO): NO